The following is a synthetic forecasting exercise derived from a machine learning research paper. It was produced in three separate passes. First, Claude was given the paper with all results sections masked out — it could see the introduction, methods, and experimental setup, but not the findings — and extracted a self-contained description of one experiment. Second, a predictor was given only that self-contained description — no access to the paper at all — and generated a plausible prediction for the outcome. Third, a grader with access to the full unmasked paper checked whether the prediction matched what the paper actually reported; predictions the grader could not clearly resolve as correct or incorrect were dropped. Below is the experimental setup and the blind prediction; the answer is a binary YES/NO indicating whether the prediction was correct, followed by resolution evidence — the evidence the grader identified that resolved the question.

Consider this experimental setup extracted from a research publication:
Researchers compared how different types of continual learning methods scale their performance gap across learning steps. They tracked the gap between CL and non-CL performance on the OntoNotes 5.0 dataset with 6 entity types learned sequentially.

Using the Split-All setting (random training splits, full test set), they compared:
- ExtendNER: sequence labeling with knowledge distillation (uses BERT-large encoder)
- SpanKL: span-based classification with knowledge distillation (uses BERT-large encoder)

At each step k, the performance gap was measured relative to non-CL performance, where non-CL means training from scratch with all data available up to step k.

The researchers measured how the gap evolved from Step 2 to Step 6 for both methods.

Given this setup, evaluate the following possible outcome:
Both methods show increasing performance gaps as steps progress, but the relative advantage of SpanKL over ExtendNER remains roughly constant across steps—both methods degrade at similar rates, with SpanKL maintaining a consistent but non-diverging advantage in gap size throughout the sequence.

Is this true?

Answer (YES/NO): NO